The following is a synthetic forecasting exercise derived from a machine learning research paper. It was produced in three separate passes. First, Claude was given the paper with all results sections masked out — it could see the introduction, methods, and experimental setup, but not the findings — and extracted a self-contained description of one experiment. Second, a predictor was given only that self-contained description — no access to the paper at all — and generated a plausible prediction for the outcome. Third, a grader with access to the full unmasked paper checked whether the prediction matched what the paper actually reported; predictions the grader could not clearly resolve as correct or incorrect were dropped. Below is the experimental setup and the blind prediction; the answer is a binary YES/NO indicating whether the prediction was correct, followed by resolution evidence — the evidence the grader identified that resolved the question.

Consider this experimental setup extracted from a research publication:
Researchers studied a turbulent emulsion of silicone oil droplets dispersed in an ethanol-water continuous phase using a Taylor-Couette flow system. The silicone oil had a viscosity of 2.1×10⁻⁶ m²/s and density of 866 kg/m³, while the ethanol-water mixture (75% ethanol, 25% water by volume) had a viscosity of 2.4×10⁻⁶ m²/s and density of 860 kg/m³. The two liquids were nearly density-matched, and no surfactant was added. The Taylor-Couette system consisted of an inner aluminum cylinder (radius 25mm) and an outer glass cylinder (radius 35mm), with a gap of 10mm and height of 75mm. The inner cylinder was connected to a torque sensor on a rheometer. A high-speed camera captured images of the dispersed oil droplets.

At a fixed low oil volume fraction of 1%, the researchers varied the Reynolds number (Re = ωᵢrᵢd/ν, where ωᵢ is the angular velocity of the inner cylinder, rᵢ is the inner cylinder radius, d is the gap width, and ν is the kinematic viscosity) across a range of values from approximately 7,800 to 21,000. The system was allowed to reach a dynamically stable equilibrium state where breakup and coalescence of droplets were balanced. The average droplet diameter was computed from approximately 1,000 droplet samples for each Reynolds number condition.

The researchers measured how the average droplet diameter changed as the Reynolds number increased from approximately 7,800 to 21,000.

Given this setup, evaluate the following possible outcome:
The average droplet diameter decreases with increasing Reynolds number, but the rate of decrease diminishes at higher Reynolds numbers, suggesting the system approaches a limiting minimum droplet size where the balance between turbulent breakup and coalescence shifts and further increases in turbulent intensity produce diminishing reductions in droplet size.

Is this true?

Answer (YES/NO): NO